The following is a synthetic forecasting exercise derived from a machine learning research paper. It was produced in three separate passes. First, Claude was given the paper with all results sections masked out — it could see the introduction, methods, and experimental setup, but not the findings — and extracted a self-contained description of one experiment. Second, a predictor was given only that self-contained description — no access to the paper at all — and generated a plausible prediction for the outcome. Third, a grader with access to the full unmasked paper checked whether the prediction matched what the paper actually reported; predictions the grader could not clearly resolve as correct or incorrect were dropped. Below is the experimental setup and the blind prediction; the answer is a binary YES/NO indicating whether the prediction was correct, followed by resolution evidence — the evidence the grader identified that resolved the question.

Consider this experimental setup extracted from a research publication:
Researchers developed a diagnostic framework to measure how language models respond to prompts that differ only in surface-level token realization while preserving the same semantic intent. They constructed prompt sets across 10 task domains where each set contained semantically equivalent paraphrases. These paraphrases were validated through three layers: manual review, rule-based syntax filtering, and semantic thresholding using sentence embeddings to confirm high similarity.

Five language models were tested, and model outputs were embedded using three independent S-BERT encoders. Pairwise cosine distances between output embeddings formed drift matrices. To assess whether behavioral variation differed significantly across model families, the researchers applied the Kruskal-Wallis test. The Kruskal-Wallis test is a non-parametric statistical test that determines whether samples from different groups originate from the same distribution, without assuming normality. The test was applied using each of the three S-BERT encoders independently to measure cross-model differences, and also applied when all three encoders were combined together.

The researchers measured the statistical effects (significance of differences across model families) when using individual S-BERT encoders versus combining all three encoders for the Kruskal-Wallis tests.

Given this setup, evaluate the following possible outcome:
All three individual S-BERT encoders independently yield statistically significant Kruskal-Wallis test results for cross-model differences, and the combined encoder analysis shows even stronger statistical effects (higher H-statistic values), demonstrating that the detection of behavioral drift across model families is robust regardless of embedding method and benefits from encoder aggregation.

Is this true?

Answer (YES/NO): YES